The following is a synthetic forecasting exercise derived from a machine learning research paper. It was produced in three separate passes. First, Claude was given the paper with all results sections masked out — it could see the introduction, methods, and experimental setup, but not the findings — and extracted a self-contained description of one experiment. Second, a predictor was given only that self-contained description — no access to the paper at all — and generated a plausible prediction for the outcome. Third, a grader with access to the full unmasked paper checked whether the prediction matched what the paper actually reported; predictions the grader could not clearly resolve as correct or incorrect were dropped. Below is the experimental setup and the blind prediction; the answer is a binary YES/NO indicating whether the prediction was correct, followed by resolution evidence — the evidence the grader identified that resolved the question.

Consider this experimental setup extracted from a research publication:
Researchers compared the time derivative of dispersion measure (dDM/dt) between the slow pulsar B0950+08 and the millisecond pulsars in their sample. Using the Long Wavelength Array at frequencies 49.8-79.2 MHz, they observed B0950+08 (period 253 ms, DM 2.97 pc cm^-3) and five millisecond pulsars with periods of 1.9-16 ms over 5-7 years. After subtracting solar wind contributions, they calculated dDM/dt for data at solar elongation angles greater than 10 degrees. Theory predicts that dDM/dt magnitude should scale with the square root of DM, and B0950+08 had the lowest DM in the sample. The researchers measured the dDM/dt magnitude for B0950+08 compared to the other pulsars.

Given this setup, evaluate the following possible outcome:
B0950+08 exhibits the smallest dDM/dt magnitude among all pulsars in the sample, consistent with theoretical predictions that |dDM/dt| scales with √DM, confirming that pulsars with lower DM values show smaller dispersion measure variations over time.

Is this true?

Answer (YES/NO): YES